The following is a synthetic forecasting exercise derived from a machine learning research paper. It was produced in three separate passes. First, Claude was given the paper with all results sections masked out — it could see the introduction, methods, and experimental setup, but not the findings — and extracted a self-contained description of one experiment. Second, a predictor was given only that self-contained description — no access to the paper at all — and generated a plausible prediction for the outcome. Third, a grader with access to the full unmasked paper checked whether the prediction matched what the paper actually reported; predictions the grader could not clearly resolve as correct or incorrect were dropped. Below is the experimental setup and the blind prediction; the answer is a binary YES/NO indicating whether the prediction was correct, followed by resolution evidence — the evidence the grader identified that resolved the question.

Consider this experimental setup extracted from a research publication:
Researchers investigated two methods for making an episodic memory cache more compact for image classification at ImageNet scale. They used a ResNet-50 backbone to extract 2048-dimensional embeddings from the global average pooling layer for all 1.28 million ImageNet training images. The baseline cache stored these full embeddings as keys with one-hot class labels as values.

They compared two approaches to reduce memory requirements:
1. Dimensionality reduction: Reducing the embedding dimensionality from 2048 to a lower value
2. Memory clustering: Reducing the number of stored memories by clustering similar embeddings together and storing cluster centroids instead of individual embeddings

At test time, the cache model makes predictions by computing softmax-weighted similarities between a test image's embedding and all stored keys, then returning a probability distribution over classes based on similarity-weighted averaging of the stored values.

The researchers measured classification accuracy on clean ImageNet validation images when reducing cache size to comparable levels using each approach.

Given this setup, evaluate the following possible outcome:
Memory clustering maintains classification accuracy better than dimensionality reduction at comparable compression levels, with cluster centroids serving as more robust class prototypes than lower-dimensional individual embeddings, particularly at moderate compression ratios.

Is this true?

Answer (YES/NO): YES